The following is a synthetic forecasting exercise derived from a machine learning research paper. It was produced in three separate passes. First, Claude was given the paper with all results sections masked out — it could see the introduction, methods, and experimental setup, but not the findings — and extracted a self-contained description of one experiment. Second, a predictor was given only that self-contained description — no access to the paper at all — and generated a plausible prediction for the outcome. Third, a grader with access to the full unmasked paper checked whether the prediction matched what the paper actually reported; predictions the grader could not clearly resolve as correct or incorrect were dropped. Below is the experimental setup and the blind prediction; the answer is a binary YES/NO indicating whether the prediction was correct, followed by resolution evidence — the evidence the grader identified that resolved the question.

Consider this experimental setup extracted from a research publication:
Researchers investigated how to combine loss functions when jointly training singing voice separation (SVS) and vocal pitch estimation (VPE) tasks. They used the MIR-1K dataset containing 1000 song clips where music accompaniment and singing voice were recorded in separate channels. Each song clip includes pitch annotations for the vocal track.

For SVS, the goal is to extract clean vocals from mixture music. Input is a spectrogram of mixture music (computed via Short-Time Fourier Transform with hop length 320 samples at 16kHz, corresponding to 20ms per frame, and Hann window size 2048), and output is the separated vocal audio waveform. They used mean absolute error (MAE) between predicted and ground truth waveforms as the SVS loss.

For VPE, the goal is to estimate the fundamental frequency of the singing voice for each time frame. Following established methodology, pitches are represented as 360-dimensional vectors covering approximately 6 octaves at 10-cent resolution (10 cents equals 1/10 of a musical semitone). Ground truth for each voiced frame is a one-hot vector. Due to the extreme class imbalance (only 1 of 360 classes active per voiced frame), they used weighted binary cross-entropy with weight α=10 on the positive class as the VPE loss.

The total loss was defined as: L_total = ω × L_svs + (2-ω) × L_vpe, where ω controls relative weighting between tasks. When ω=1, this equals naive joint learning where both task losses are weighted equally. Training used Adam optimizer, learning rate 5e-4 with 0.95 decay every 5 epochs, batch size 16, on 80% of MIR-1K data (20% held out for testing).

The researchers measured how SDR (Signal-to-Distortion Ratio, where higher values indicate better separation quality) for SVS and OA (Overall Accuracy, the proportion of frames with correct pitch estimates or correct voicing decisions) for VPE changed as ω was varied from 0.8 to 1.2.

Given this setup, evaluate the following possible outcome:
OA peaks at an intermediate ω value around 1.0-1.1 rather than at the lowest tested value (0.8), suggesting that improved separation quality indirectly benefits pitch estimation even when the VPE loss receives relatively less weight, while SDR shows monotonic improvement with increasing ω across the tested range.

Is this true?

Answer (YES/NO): NO